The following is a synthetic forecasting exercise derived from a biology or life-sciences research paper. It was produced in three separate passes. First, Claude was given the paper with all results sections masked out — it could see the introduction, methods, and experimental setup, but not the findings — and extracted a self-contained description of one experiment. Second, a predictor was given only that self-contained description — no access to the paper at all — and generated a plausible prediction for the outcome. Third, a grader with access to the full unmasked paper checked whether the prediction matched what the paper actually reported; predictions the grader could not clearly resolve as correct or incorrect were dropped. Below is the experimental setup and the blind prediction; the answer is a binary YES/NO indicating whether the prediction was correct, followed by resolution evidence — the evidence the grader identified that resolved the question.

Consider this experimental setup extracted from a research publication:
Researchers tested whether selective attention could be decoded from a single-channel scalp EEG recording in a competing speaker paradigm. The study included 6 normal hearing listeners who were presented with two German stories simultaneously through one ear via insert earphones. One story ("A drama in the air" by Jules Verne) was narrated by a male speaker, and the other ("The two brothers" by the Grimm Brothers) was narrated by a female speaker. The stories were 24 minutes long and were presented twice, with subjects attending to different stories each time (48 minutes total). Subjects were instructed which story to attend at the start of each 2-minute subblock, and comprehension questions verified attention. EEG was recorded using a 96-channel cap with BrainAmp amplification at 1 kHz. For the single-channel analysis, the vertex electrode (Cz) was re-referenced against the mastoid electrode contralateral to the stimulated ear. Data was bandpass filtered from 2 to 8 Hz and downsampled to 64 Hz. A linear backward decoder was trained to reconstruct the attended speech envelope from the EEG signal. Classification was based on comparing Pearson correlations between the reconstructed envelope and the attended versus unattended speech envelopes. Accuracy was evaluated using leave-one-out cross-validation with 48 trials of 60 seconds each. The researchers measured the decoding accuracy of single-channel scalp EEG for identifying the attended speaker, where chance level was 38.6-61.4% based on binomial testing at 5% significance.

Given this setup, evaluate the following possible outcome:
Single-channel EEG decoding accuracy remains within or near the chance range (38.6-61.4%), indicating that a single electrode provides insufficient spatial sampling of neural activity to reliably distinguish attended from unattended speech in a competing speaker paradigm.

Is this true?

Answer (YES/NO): NO